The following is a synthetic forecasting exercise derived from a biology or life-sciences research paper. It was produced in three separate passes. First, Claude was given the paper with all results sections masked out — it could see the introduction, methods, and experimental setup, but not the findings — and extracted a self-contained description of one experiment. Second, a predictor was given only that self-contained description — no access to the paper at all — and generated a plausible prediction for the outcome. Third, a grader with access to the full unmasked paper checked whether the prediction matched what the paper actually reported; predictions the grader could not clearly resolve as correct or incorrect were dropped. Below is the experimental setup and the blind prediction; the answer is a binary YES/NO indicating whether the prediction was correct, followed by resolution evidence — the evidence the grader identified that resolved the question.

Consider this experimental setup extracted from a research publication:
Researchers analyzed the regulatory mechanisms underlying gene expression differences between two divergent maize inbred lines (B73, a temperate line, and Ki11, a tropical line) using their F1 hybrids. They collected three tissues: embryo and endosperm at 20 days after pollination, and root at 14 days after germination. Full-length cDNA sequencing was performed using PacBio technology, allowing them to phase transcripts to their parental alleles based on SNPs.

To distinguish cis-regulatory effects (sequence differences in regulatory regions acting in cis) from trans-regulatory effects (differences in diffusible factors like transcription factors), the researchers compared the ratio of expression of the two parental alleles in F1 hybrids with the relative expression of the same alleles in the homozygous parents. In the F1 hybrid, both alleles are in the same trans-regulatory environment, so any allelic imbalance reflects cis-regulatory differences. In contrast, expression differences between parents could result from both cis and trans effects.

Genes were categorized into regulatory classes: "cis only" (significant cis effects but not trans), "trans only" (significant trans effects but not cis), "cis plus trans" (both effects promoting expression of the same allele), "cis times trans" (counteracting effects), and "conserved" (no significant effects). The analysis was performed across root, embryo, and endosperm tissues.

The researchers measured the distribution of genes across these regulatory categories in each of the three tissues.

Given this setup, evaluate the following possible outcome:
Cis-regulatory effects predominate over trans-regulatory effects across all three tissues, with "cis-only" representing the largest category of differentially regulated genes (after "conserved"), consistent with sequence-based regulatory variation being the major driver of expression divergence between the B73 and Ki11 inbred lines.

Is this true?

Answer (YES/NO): NO